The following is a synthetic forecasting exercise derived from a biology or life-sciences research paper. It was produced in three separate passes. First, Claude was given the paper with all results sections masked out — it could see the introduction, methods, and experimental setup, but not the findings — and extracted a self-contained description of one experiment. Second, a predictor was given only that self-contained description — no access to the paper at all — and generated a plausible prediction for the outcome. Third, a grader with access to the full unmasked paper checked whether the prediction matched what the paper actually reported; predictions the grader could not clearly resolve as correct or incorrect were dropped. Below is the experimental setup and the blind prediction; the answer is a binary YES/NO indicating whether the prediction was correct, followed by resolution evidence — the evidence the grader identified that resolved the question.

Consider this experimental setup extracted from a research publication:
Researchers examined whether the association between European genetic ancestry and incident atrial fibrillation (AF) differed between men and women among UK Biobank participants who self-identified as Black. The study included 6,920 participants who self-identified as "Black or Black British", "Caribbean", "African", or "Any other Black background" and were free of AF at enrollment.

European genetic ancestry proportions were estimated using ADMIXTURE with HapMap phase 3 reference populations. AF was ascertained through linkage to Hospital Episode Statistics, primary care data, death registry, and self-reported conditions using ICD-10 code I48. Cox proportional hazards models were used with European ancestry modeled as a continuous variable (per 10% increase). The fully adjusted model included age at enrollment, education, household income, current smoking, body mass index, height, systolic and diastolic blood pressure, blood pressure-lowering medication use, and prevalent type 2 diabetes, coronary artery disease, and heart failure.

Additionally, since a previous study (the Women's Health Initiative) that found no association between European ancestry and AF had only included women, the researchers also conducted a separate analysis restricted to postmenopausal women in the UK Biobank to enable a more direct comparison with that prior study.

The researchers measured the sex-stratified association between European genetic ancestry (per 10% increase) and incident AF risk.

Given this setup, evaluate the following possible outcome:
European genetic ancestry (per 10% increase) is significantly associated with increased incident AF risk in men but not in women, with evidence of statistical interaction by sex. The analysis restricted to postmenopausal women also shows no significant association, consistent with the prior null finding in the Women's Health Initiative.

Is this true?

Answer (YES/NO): NO